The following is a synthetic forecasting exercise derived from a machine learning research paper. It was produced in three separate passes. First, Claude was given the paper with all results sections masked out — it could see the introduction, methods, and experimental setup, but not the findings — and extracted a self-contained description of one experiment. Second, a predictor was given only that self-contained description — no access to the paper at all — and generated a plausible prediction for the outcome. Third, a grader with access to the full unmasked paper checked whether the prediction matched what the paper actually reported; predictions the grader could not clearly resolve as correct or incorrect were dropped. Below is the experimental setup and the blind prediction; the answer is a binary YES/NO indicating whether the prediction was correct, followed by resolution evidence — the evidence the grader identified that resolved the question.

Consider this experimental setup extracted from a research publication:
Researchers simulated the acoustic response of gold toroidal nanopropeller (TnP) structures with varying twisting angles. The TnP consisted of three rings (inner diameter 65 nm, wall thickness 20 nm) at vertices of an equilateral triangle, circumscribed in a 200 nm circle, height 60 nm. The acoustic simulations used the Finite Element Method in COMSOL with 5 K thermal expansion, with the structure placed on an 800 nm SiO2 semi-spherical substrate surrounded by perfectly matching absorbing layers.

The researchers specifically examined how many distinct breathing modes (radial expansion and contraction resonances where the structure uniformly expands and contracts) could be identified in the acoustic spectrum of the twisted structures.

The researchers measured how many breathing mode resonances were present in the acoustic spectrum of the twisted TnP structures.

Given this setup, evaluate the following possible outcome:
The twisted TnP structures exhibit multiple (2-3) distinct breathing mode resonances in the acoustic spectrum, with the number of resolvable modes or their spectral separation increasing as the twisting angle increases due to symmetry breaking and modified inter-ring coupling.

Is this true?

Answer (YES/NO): NO